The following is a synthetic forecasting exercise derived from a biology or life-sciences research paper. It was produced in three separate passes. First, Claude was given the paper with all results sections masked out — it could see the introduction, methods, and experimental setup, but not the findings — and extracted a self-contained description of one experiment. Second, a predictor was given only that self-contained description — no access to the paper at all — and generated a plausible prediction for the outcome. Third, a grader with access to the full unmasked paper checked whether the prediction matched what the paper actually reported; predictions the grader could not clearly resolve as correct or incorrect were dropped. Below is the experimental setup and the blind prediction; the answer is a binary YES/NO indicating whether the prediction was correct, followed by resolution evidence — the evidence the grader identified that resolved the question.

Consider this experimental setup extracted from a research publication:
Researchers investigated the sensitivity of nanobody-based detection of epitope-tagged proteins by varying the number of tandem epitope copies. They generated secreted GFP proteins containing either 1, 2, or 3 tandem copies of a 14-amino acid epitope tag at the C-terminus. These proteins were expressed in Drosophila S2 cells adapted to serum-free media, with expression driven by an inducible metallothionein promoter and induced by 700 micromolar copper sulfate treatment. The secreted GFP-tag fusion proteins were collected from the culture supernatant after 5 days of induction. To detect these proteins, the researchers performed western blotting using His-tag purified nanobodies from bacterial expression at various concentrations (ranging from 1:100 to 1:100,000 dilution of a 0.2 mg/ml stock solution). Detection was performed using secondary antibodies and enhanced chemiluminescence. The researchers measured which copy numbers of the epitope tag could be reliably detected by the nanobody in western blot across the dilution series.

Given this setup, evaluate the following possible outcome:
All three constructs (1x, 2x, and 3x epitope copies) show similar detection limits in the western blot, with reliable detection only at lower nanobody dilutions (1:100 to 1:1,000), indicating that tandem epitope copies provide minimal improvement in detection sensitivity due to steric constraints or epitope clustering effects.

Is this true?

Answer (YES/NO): NO